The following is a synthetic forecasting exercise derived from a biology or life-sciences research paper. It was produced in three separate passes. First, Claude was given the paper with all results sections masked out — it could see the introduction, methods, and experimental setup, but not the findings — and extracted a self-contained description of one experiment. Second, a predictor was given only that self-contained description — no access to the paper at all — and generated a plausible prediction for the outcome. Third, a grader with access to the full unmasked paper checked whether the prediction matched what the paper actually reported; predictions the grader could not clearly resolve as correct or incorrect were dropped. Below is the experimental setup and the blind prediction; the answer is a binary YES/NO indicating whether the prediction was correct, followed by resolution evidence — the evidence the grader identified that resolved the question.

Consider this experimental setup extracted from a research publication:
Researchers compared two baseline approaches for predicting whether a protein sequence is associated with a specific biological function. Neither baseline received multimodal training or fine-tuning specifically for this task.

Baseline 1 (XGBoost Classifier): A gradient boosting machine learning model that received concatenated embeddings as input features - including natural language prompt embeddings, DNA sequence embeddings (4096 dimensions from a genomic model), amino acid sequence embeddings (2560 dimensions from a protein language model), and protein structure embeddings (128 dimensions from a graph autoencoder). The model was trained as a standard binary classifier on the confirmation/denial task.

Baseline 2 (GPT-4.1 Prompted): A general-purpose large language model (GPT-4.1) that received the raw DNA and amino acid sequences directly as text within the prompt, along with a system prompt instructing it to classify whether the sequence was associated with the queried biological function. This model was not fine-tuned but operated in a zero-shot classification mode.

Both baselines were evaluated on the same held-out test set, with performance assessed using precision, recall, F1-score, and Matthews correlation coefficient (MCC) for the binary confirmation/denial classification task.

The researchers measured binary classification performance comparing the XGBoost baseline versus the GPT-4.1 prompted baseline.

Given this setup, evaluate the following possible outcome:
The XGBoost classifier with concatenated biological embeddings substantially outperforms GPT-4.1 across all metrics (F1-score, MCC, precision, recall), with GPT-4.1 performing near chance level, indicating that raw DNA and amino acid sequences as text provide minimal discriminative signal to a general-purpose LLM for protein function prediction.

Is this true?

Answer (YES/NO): YES